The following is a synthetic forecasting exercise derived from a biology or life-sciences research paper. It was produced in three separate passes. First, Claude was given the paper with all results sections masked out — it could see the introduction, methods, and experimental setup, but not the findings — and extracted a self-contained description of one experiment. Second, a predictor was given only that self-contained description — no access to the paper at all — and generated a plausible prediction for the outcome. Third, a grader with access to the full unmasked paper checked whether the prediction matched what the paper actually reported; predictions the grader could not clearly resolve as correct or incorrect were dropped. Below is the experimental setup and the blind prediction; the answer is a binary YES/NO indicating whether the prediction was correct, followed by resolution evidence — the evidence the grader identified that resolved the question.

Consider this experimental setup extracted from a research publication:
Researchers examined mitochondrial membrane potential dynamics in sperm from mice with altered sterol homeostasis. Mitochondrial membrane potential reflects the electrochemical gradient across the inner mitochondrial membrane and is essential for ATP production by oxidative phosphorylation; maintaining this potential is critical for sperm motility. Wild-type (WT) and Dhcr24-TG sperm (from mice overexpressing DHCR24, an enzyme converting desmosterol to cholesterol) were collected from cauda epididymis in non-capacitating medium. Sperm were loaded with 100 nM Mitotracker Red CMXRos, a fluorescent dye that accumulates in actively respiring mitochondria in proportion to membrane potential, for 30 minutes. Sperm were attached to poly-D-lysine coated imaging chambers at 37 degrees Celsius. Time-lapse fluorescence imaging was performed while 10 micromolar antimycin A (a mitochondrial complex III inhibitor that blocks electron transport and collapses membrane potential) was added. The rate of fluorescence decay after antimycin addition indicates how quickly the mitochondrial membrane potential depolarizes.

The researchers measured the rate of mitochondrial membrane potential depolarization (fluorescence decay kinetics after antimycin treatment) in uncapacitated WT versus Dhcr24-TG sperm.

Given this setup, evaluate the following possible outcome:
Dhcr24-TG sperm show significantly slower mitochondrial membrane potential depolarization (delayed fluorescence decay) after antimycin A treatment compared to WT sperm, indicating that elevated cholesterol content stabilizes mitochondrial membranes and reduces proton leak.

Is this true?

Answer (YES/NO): NO